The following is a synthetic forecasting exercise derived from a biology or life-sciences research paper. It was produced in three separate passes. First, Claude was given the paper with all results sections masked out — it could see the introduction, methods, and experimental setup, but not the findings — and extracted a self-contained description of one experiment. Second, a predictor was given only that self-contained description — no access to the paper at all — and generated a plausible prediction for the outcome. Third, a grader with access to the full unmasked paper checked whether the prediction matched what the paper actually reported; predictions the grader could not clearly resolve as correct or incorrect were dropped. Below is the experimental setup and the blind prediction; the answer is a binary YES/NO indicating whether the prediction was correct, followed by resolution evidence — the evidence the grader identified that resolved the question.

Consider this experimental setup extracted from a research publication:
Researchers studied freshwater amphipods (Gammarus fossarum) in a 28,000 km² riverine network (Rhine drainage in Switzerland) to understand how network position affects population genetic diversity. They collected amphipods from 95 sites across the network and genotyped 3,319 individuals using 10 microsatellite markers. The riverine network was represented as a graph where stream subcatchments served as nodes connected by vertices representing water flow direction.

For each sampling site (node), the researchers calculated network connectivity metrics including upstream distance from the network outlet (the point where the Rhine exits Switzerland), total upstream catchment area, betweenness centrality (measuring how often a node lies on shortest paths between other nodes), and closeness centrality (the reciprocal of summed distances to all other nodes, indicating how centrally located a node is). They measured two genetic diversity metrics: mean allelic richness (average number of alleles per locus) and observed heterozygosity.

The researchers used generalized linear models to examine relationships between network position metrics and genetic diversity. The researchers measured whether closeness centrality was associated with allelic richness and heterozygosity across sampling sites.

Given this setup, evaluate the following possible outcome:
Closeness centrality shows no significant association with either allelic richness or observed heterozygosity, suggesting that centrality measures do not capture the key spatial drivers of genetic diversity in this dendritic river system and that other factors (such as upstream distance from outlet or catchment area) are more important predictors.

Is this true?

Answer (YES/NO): NO